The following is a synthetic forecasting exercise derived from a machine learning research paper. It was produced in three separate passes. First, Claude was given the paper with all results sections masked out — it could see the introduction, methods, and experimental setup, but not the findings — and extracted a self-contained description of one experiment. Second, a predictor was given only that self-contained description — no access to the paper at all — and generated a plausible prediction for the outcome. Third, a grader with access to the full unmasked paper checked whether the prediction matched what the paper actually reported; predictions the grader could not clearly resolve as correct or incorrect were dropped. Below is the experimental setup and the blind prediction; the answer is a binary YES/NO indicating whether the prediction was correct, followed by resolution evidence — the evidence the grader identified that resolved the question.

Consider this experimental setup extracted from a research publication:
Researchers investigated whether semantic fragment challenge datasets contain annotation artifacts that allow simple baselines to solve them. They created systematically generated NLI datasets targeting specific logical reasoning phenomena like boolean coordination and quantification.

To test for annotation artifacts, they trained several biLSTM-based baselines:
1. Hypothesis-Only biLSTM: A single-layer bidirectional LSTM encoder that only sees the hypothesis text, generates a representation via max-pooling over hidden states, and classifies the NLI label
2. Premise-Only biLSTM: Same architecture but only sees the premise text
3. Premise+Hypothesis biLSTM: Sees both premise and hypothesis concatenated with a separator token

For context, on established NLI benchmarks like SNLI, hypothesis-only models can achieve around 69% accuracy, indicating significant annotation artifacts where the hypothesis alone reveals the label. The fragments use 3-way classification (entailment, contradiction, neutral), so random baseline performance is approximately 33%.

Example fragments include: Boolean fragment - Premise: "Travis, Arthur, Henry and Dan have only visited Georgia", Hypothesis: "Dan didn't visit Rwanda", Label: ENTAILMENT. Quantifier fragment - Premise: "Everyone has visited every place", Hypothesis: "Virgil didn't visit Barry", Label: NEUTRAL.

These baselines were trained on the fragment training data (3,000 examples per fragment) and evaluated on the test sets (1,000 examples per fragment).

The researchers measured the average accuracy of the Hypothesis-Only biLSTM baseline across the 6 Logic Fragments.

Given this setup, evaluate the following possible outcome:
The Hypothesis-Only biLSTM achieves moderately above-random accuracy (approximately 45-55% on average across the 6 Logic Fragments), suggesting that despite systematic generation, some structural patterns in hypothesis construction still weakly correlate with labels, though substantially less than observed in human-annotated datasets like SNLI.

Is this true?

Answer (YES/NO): YES